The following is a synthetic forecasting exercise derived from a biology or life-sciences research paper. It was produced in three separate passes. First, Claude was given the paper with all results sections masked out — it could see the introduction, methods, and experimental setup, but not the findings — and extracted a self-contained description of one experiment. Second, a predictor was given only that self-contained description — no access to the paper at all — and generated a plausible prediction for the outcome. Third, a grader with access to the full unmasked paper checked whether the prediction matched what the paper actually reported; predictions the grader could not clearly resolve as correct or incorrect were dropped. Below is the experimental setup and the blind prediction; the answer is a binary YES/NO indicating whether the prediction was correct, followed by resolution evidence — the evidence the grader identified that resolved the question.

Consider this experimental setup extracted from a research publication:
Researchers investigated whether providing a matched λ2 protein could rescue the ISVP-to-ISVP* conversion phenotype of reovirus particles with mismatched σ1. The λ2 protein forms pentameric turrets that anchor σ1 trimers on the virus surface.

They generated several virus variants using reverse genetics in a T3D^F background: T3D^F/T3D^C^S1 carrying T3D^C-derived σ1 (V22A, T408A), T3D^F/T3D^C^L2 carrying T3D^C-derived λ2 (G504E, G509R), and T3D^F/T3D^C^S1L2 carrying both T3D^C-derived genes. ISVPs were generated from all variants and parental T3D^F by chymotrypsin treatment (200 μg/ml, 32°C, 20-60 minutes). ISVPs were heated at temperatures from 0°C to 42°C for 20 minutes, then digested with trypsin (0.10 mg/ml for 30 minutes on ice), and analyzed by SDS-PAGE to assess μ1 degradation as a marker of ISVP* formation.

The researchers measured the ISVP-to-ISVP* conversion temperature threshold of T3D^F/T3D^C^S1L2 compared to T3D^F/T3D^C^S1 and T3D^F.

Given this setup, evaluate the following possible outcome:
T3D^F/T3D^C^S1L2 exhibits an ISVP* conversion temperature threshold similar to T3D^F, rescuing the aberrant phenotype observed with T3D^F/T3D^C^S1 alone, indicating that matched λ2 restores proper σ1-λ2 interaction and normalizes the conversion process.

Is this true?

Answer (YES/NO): NO